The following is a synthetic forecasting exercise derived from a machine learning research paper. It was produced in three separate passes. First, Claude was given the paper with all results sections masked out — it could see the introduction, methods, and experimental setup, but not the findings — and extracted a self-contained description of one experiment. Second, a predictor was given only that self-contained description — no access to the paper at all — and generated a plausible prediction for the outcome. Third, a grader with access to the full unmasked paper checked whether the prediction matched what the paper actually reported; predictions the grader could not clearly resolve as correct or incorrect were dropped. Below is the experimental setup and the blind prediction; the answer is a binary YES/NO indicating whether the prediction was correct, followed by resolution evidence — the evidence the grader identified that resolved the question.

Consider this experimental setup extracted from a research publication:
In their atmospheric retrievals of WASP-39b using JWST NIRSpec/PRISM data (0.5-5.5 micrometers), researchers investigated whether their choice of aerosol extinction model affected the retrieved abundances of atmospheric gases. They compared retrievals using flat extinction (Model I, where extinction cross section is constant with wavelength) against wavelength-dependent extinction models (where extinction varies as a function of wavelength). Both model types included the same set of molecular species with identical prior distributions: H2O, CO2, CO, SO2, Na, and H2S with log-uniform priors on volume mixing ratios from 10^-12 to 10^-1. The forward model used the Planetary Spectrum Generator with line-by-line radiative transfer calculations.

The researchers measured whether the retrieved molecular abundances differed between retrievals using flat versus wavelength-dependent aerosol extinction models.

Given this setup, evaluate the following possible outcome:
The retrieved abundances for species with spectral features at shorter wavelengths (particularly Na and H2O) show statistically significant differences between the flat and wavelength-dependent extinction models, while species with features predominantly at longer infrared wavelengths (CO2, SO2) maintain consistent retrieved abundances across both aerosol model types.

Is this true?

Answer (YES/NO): NO